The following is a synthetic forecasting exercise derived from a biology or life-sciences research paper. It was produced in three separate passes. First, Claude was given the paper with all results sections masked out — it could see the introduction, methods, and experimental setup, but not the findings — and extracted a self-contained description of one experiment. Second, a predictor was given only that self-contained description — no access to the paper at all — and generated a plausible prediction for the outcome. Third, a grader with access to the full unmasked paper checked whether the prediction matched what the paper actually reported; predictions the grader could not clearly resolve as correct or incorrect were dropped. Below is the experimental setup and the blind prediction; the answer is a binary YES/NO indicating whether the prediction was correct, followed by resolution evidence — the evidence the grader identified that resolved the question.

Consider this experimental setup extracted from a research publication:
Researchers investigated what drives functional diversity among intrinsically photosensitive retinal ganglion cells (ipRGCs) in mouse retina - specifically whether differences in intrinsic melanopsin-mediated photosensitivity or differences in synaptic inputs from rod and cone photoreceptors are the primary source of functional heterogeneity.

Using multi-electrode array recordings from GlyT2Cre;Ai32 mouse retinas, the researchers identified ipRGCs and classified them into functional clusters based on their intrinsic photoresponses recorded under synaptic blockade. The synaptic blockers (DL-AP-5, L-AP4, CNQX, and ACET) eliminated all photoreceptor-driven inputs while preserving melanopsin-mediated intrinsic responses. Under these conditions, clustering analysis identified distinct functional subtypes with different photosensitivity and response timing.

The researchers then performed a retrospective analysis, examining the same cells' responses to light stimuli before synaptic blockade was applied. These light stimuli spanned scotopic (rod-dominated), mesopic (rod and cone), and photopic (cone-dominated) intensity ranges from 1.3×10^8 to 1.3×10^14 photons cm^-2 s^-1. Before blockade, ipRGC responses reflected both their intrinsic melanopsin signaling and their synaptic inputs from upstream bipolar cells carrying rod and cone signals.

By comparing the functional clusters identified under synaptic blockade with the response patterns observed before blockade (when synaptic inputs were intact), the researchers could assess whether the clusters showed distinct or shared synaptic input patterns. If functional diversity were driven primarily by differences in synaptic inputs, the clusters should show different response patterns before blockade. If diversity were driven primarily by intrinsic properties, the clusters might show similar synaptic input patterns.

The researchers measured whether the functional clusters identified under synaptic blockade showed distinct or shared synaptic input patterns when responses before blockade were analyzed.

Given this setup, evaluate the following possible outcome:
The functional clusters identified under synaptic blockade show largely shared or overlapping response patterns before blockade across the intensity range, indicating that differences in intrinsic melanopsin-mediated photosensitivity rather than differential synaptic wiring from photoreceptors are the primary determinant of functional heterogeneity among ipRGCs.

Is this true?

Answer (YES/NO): YES